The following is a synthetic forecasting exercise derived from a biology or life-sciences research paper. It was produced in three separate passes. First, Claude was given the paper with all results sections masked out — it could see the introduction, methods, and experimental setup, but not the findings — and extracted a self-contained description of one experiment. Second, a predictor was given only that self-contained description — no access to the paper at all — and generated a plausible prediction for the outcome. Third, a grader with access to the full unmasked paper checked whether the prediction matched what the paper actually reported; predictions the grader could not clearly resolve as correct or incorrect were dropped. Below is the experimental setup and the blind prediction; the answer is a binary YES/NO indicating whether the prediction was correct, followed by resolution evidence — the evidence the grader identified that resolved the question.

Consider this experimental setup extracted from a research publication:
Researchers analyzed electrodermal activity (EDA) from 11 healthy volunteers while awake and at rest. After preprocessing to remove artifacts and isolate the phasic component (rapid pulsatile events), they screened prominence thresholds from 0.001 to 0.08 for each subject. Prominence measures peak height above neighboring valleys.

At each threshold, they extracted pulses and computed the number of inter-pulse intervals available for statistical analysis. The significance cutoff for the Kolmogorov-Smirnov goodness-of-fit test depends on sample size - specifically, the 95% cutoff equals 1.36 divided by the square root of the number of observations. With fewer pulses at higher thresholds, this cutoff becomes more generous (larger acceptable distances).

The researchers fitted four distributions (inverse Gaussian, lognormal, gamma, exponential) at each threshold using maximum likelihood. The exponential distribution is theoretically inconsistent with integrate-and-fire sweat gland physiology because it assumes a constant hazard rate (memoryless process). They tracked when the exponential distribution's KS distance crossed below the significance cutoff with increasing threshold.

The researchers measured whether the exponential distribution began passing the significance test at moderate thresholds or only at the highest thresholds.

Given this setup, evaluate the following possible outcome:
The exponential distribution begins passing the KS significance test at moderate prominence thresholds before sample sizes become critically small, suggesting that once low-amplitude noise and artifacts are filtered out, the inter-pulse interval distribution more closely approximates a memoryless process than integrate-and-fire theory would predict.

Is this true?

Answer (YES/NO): NO